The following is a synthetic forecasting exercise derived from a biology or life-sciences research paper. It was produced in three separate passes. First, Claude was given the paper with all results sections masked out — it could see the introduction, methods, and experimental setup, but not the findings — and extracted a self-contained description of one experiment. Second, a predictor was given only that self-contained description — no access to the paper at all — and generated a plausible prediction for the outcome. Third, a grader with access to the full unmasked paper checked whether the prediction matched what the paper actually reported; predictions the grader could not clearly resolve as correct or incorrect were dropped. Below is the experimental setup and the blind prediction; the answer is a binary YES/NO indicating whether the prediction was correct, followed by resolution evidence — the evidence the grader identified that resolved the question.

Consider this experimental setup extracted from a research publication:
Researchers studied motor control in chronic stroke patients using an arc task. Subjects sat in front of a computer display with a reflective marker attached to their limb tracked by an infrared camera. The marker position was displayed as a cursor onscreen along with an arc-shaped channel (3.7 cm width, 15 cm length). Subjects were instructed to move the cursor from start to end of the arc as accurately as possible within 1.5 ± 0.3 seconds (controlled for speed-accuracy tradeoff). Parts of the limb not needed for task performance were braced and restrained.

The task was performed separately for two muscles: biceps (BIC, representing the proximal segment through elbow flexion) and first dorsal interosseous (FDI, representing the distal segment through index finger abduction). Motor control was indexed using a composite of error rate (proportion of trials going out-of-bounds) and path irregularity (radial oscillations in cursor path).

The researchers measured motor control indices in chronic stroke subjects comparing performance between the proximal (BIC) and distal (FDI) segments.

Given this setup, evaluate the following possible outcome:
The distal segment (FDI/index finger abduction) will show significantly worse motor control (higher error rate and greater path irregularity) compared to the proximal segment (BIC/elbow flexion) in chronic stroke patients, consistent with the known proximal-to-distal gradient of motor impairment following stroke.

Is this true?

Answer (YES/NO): NO